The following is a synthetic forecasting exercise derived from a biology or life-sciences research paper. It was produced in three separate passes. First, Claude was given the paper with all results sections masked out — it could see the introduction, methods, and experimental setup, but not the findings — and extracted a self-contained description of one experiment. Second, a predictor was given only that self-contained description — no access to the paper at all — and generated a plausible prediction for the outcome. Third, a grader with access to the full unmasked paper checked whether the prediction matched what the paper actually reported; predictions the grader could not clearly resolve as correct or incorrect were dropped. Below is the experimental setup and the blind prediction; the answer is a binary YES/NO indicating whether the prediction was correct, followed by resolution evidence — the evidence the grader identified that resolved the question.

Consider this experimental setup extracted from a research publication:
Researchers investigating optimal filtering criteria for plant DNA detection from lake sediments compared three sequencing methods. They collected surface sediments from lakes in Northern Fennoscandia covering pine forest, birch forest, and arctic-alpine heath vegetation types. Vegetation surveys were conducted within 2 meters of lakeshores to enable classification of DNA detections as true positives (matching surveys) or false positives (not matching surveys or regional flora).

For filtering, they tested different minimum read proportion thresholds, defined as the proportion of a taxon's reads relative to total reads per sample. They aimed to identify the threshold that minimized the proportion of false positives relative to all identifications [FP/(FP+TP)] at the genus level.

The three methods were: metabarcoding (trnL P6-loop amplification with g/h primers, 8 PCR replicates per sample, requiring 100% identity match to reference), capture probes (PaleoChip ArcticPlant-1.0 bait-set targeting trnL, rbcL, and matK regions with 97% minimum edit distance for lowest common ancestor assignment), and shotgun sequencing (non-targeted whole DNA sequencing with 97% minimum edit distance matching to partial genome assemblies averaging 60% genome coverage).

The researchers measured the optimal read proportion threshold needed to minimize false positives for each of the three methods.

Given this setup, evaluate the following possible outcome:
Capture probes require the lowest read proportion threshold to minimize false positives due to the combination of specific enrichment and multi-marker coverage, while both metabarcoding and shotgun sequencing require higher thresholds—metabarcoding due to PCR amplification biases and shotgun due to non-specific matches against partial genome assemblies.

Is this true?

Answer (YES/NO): NO